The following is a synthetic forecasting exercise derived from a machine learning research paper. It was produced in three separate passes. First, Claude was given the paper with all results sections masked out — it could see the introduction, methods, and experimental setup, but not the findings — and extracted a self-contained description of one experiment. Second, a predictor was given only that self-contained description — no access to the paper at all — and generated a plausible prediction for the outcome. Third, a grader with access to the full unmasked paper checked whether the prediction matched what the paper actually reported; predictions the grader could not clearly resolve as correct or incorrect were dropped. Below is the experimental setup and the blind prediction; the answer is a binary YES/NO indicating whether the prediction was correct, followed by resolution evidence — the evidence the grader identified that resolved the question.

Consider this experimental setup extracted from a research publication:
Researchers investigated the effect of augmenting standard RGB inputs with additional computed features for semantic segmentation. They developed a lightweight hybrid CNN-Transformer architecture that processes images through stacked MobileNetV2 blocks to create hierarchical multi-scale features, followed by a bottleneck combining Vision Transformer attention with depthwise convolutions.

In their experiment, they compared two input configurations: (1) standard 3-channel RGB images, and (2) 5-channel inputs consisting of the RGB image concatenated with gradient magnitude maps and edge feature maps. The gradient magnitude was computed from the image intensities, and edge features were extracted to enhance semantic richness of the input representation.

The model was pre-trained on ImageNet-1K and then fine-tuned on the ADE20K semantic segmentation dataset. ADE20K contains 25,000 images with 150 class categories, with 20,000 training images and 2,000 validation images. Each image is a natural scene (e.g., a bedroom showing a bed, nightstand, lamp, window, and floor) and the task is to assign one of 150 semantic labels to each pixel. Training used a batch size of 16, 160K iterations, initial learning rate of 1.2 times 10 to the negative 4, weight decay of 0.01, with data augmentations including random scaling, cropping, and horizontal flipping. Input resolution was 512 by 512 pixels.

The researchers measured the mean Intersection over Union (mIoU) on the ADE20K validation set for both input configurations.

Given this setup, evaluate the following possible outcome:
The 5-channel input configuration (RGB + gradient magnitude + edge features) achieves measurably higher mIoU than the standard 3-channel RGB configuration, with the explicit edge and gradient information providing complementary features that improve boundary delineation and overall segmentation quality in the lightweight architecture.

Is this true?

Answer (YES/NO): YES